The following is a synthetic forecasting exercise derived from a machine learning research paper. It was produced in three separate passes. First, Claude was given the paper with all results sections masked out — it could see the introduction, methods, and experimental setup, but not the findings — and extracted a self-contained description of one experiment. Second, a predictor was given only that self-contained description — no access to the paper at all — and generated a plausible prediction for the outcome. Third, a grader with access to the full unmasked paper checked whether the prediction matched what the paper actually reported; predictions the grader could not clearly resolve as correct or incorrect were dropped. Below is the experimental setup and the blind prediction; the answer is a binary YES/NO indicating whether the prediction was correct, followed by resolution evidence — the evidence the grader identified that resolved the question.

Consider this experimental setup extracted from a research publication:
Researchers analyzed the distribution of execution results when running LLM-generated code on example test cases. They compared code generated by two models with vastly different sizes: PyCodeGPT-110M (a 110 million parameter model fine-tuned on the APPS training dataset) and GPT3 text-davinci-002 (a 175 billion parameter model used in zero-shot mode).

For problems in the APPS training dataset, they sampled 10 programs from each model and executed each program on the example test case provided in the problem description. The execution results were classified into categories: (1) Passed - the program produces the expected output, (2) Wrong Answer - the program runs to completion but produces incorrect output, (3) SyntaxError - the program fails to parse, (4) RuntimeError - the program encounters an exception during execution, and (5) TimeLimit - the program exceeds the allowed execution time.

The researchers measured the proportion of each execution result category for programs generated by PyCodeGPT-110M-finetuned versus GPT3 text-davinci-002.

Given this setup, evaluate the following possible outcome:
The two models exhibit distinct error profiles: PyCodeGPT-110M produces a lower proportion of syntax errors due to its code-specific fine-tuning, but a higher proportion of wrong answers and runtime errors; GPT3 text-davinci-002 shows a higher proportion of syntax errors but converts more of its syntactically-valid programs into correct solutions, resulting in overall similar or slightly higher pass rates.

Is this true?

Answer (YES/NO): NO